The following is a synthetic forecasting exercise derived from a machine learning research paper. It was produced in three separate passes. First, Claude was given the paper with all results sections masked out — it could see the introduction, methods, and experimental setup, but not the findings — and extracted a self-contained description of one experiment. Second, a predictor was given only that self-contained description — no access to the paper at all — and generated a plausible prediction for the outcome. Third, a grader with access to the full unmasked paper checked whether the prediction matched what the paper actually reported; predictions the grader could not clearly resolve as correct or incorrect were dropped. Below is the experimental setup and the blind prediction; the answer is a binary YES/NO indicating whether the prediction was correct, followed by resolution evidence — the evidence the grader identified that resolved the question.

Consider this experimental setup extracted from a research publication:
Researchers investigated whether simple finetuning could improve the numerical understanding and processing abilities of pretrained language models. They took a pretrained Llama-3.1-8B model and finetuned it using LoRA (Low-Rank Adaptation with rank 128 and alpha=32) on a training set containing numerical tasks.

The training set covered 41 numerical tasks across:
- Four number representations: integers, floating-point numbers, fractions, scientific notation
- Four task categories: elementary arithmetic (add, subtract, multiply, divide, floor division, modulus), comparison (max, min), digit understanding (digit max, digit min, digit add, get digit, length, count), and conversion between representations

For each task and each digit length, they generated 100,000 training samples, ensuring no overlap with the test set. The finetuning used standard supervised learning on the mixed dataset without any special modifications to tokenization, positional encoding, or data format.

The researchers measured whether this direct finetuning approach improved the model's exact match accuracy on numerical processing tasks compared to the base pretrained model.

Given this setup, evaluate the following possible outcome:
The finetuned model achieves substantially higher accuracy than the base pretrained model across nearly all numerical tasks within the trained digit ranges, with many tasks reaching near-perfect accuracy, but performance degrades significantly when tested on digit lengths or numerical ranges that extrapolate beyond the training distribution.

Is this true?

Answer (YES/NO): NO